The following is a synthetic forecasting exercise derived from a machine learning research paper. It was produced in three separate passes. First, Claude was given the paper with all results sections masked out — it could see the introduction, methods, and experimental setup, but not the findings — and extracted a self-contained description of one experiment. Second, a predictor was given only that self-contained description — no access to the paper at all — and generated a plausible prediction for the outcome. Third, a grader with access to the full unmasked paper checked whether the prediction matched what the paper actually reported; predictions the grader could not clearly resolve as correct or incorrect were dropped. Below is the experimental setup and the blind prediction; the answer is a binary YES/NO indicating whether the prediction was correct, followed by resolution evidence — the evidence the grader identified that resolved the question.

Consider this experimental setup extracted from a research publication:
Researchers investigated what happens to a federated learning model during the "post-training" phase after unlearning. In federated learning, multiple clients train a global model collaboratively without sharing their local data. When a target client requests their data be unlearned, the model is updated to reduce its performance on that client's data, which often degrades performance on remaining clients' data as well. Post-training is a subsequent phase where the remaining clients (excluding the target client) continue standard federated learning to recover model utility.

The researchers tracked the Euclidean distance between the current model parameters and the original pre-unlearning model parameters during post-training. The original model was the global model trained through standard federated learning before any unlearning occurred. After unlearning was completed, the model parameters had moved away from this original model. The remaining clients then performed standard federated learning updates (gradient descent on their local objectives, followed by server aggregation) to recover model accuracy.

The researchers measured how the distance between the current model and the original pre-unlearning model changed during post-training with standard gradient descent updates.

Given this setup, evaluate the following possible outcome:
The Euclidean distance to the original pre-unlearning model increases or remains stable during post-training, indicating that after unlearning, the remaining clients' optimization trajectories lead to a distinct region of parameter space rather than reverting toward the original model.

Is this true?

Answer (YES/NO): NO